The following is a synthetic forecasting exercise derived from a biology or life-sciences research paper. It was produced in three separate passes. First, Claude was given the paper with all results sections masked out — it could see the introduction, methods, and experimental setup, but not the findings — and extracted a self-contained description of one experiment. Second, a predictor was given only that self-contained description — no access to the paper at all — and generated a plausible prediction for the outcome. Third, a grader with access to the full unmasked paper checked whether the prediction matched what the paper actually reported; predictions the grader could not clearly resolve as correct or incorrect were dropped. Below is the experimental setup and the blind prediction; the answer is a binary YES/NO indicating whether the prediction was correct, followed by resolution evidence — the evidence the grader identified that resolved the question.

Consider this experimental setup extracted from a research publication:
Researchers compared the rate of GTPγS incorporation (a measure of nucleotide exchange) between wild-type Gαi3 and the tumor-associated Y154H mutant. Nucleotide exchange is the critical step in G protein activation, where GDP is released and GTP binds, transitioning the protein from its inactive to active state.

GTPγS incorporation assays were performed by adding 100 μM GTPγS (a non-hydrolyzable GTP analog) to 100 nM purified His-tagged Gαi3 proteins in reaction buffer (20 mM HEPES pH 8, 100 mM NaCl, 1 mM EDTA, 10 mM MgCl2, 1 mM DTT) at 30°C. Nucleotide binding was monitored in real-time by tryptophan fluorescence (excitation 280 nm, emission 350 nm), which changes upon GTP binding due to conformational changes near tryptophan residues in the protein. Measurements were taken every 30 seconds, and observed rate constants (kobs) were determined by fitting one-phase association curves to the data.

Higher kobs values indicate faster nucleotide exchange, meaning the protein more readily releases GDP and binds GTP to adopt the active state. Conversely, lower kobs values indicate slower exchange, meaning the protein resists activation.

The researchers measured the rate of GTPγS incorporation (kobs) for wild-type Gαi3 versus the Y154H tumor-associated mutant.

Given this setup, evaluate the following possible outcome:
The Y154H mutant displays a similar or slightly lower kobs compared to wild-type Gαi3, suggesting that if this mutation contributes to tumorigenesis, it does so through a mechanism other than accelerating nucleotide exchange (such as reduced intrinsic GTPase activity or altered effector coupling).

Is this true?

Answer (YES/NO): NO